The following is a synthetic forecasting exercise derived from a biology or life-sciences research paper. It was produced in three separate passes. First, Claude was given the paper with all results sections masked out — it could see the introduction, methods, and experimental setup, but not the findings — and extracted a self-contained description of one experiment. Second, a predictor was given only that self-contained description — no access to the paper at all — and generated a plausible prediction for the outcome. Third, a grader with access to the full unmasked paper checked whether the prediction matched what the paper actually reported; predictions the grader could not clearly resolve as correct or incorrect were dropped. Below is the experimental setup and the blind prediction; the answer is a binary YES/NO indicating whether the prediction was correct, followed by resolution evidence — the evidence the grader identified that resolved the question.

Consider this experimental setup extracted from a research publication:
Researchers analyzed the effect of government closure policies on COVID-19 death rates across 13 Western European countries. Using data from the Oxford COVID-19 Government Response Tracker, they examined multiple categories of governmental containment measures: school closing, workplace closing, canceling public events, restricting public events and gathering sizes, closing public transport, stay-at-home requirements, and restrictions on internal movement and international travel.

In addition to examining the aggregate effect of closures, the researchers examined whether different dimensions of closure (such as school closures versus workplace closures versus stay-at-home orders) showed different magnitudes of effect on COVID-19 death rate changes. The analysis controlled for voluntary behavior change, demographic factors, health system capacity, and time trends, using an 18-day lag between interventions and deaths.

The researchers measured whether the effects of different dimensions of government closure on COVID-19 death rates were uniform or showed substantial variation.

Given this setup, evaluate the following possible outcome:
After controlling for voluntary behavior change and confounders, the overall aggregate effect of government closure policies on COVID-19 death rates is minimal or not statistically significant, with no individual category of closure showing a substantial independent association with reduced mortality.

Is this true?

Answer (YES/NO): NO